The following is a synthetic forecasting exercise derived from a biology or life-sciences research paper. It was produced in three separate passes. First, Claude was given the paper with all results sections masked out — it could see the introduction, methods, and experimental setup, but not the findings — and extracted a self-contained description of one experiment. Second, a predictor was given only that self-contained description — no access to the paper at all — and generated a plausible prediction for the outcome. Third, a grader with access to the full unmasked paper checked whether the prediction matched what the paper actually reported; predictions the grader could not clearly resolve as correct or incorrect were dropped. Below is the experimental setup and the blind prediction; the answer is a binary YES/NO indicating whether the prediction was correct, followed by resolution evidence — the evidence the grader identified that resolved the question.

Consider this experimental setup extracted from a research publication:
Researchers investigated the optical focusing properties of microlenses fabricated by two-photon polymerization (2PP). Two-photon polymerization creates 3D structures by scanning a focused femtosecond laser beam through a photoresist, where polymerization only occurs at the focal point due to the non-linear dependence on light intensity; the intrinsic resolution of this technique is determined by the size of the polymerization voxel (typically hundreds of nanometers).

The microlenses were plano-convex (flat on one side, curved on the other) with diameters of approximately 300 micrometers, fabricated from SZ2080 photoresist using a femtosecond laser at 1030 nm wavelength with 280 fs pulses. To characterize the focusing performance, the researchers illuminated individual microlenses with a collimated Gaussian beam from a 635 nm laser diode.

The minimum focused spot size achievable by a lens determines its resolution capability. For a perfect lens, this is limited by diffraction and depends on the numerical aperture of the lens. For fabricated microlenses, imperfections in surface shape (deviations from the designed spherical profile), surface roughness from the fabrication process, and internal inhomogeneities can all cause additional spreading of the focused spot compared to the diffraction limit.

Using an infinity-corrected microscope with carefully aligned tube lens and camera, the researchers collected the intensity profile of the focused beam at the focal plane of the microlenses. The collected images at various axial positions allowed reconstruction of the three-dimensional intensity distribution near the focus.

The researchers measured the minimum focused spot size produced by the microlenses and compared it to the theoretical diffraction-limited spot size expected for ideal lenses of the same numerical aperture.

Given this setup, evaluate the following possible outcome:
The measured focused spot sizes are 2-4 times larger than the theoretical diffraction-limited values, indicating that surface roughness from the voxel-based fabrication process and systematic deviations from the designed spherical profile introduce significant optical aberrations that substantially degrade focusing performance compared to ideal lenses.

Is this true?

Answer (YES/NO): NO